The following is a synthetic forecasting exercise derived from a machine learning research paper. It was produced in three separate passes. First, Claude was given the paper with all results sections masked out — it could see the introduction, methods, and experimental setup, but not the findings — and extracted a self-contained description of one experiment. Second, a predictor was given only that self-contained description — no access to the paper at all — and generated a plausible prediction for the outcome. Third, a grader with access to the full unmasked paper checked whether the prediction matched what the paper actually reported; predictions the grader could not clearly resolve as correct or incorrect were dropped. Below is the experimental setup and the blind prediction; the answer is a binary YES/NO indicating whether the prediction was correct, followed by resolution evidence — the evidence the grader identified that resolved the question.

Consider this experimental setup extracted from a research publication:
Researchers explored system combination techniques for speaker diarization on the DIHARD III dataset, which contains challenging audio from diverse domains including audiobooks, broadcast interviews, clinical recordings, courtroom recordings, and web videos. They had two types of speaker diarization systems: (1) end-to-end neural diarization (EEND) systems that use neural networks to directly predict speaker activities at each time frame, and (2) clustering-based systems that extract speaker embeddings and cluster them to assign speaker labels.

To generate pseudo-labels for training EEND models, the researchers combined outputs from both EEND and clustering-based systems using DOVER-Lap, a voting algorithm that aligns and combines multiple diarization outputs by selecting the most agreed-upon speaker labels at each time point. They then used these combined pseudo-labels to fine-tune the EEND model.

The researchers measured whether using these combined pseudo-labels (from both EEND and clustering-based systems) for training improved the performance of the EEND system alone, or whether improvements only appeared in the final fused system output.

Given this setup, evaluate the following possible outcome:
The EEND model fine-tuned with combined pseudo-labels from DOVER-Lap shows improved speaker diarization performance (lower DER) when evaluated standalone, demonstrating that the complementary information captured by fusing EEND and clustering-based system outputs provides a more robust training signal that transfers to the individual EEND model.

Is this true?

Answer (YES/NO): YES